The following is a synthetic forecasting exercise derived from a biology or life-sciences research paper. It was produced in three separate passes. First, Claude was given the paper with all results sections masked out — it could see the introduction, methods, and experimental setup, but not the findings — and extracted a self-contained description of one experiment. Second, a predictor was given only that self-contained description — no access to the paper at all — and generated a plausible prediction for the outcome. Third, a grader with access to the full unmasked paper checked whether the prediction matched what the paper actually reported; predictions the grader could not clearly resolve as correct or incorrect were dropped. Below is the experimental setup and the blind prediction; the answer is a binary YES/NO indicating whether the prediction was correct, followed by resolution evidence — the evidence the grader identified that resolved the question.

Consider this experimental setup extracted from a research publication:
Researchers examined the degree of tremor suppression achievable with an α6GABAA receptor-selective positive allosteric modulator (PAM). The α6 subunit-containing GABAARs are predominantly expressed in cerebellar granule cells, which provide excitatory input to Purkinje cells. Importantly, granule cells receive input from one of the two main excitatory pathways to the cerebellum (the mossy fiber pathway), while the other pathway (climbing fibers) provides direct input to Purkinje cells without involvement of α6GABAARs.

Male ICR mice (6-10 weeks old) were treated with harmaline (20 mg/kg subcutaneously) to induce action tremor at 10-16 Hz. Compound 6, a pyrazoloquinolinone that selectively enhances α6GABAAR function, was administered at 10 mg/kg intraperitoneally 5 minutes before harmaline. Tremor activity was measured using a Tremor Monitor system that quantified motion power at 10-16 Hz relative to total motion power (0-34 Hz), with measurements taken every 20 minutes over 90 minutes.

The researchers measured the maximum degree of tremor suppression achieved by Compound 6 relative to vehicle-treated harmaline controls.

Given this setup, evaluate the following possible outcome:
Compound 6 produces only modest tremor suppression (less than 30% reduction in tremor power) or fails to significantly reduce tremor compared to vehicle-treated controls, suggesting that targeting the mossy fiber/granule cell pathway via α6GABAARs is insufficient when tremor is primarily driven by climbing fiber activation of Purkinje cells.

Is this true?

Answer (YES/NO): NO